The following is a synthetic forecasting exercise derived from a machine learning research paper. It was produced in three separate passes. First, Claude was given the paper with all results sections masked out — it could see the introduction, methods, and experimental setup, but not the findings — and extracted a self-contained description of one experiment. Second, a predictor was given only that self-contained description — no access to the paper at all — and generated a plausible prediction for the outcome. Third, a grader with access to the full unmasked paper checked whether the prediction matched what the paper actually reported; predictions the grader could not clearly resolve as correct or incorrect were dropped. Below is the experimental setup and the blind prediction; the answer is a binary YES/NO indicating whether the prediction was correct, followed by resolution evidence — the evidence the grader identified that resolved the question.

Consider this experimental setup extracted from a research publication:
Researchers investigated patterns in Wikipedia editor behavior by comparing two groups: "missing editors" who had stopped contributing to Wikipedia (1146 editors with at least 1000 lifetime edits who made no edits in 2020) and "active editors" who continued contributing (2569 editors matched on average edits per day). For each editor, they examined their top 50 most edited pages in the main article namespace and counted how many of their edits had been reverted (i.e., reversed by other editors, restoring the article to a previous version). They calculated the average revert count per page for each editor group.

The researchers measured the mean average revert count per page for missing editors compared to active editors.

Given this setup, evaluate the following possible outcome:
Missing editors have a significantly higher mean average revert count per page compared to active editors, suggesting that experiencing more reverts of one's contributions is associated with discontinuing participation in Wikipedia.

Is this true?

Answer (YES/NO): YES